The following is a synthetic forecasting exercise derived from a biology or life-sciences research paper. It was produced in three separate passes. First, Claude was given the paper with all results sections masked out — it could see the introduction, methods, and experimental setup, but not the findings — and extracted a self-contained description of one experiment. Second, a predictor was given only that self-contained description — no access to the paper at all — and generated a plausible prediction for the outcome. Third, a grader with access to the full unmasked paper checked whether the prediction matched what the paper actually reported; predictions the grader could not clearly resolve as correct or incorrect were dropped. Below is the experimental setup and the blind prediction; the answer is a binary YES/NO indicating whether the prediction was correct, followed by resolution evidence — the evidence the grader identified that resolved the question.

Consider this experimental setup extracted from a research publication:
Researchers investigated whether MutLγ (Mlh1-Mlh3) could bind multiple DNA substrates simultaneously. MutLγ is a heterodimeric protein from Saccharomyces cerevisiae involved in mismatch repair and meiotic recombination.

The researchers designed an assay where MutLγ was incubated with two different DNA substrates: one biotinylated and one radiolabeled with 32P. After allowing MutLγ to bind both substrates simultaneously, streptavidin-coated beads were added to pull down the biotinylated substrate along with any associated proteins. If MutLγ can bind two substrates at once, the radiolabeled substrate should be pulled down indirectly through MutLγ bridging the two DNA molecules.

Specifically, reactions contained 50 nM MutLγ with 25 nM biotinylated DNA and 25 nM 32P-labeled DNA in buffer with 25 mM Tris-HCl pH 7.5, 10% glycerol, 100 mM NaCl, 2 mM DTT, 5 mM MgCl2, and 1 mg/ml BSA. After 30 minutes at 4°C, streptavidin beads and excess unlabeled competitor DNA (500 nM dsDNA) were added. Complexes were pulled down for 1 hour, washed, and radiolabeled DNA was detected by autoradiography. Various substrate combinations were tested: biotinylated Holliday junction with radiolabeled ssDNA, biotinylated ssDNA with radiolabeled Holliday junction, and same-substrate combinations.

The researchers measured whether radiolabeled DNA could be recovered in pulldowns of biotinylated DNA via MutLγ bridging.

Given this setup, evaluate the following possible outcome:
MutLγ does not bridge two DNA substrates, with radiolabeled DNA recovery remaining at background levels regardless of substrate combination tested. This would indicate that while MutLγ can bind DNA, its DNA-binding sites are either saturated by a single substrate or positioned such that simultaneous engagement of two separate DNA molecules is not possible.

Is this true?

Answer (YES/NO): NO